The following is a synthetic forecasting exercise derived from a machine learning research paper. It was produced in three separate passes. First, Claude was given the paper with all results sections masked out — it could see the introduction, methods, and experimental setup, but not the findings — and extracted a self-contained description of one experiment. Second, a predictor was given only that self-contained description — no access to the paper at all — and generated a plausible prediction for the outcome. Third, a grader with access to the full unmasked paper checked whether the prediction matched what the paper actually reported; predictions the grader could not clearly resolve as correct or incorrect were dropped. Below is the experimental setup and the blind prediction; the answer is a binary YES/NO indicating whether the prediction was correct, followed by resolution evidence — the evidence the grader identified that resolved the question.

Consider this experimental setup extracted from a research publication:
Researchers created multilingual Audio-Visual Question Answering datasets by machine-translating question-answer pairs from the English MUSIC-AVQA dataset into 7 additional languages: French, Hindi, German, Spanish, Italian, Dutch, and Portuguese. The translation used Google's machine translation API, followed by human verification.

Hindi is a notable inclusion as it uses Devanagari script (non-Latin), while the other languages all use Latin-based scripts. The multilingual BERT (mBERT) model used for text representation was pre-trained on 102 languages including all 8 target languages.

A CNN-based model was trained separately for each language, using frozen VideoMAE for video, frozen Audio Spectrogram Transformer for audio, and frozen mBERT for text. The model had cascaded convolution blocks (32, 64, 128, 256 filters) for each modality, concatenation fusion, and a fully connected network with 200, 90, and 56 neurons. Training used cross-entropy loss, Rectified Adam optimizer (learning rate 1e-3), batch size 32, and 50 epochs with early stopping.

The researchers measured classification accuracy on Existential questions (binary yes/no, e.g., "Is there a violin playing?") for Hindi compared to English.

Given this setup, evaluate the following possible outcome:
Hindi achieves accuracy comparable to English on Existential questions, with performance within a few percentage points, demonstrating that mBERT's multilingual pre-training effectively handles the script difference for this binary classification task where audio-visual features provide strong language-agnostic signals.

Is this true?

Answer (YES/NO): YES